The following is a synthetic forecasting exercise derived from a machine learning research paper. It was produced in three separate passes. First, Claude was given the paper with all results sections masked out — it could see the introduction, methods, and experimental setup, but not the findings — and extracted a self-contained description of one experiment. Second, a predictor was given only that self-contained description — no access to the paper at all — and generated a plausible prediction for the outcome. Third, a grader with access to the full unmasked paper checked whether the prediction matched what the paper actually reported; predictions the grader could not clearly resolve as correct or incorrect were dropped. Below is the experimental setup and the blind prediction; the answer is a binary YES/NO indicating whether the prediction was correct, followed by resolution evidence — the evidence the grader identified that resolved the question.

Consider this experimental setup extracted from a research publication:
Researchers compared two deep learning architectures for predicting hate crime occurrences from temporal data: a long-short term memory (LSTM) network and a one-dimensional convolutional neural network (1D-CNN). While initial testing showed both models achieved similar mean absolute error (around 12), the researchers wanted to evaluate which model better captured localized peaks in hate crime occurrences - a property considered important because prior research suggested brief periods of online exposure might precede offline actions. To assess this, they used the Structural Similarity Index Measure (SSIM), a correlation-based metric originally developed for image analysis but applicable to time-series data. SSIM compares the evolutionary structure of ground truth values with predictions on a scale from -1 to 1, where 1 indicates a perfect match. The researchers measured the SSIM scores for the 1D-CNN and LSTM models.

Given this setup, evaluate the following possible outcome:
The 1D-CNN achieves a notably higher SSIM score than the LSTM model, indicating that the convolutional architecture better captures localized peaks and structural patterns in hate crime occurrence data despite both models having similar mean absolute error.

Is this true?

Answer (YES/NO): YES